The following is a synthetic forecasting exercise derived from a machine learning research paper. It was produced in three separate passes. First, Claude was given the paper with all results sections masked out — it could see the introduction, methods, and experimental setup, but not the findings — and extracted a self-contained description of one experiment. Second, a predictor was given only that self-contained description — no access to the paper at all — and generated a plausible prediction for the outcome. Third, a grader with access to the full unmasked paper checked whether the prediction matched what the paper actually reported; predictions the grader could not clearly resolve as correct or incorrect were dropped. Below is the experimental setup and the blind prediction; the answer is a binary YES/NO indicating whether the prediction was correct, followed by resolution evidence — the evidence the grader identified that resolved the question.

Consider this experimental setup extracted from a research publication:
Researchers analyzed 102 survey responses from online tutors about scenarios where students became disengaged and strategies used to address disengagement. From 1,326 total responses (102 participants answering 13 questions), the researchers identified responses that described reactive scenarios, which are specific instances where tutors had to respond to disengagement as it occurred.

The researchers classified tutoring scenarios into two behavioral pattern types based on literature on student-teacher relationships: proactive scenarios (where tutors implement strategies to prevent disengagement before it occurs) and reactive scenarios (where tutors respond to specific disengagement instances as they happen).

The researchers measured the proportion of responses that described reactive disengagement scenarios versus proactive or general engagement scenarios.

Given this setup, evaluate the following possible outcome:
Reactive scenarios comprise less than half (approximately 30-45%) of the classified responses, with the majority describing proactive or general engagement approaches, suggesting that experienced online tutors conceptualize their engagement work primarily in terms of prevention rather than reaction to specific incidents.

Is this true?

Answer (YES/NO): NO